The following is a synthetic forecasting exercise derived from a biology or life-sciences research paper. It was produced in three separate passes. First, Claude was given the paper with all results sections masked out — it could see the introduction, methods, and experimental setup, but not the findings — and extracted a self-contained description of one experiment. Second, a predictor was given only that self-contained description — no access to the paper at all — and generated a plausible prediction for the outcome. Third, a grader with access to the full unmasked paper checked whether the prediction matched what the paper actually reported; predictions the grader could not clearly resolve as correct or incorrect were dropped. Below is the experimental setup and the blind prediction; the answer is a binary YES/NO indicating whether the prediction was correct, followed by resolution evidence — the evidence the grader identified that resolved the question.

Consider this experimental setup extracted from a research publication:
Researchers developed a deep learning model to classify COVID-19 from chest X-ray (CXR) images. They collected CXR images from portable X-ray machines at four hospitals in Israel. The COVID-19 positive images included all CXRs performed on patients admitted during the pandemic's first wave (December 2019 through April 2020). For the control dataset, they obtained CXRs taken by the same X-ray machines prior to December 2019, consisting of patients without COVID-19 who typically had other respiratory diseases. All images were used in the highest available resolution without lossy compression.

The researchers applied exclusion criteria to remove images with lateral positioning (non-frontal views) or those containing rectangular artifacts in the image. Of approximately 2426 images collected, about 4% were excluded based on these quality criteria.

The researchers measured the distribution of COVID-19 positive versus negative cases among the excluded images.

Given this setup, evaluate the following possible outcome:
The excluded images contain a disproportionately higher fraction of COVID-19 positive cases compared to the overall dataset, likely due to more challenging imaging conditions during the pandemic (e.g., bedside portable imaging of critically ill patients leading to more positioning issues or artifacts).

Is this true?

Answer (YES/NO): YES